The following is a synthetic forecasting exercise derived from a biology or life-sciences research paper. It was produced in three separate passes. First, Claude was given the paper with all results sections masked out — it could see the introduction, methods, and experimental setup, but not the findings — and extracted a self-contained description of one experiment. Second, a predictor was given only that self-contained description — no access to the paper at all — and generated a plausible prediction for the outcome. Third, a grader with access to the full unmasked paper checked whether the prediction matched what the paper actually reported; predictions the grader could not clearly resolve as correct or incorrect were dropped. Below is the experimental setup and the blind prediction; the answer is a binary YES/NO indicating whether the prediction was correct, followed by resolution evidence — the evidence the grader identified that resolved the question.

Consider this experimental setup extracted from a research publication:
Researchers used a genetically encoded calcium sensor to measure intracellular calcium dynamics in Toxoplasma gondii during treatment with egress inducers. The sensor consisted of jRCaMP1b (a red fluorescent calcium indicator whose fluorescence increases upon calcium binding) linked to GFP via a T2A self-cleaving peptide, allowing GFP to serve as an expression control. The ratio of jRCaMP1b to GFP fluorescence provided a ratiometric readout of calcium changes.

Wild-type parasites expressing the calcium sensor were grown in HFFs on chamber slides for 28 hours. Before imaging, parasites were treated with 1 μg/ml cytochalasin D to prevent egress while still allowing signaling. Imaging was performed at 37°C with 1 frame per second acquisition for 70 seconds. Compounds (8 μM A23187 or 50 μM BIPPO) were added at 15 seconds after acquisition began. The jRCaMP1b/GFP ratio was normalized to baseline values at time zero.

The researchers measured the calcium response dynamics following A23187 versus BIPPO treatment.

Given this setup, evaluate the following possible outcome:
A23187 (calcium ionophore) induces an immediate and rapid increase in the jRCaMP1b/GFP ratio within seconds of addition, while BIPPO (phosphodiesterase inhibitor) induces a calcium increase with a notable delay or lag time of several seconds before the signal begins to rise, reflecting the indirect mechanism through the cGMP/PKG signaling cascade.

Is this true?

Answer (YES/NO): NO